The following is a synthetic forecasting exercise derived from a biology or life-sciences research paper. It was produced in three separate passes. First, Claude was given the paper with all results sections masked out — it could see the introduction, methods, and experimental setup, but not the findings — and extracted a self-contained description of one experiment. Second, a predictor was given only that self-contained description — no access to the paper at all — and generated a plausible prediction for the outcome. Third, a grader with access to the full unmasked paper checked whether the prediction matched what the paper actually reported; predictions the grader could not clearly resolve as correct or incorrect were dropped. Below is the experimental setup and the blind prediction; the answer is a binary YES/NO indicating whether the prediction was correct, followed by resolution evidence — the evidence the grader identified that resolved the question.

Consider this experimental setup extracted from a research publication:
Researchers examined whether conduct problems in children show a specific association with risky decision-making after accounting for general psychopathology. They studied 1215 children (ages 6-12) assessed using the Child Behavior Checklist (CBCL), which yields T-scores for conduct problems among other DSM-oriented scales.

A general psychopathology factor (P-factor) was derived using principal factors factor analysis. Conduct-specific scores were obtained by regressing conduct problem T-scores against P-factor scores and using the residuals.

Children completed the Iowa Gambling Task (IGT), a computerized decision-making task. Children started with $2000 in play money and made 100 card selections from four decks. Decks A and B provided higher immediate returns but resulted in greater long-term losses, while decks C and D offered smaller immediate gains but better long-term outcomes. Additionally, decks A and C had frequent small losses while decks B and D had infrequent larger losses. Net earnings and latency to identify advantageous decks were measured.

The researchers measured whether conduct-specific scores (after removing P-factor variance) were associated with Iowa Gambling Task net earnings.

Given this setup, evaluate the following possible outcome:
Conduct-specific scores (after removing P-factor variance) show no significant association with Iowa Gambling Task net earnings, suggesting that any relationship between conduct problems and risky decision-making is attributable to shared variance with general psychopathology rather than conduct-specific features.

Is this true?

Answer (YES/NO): NO